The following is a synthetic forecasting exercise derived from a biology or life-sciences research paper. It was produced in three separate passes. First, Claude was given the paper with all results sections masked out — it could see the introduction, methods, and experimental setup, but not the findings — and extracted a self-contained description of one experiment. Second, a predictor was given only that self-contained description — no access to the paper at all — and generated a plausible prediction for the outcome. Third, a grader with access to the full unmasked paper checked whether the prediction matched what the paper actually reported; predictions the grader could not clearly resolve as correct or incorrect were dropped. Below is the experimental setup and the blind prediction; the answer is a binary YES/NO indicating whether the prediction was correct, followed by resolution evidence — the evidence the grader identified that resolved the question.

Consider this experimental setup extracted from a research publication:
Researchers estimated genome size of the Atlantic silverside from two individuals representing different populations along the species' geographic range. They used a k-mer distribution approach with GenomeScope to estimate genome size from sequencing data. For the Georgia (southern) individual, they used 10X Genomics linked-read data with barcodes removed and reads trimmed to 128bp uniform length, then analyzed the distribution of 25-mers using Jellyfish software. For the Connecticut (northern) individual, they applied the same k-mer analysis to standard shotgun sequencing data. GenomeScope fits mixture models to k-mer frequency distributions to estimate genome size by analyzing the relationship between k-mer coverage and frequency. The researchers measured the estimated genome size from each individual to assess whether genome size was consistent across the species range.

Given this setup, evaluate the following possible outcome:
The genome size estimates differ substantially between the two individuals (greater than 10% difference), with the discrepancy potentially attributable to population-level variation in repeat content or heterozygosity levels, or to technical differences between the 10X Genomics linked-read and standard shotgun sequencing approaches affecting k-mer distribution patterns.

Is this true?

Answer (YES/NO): NO